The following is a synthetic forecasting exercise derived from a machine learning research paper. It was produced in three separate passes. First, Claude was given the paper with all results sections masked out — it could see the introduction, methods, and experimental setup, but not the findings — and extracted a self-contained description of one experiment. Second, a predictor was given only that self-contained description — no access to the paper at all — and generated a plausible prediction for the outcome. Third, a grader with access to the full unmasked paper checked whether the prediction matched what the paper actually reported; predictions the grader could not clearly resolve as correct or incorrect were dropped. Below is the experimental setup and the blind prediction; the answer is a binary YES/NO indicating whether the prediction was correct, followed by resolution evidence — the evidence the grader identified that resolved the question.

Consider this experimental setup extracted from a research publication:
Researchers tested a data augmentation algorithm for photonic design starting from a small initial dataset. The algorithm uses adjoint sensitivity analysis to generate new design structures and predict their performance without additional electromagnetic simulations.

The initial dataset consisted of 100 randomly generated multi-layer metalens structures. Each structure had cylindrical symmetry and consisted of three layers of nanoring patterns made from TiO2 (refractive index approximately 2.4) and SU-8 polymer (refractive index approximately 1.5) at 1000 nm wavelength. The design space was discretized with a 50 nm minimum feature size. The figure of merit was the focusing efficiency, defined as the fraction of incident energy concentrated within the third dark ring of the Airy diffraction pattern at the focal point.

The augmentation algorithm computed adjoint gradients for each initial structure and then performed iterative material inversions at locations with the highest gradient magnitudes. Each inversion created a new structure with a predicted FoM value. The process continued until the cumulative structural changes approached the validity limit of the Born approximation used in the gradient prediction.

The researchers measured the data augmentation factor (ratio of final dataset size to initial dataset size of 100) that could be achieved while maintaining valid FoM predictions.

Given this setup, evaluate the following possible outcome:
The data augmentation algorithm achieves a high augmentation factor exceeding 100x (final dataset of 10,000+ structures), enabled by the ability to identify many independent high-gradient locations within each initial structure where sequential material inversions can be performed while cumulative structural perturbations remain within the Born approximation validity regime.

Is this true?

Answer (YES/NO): YES